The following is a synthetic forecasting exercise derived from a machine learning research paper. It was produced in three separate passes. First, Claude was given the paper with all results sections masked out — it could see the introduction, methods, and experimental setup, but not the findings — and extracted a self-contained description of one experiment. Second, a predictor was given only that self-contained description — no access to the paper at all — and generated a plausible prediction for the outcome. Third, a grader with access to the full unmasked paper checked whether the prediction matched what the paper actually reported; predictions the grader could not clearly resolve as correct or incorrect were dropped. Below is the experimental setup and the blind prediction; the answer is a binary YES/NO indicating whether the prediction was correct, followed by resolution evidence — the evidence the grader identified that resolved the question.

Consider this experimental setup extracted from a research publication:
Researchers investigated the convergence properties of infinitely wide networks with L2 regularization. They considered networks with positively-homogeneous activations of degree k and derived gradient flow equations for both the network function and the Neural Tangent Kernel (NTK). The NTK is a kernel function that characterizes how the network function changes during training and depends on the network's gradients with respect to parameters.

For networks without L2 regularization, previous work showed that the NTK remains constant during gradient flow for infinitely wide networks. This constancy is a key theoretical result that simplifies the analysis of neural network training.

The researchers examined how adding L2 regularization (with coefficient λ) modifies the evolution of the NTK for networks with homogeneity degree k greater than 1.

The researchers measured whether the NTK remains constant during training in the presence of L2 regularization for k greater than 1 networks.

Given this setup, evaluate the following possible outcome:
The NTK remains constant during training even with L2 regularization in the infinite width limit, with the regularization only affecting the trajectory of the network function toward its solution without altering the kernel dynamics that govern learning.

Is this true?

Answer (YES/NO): NO